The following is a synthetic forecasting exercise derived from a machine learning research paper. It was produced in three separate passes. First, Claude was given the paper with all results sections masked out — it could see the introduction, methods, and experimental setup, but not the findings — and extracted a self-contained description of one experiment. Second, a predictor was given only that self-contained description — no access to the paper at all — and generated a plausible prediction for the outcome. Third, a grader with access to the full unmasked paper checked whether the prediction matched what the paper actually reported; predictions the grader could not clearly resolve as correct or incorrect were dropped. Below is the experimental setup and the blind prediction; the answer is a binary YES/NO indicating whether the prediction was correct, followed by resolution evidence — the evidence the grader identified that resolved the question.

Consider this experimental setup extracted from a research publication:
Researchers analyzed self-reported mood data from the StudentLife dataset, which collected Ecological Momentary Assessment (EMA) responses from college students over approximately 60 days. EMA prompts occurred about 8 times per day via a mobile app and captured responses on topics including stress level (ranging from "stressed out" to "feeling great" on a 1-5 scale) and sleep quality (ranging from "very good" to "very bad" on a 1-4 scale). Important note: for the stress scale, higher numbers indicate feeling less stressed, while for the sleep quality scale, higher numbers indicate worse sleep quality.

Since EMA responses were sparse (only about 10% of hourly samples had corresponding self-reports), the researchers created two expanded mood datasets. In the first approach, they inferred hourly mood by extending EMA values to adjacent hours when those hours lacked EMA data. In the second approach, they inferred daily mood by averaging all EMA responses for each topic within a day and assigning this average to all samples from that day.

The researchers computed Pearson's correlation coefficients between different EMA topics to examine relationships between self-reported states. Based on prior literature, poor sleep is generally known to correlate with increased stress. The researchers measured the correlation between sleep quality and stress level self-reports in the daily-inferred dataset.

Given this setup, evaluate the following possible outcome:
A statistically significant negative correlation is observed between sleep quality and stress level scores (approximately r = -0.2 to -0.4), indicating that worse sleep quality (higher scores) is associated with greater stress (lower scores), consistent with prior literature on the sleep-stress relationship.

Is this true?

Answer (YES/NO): NO